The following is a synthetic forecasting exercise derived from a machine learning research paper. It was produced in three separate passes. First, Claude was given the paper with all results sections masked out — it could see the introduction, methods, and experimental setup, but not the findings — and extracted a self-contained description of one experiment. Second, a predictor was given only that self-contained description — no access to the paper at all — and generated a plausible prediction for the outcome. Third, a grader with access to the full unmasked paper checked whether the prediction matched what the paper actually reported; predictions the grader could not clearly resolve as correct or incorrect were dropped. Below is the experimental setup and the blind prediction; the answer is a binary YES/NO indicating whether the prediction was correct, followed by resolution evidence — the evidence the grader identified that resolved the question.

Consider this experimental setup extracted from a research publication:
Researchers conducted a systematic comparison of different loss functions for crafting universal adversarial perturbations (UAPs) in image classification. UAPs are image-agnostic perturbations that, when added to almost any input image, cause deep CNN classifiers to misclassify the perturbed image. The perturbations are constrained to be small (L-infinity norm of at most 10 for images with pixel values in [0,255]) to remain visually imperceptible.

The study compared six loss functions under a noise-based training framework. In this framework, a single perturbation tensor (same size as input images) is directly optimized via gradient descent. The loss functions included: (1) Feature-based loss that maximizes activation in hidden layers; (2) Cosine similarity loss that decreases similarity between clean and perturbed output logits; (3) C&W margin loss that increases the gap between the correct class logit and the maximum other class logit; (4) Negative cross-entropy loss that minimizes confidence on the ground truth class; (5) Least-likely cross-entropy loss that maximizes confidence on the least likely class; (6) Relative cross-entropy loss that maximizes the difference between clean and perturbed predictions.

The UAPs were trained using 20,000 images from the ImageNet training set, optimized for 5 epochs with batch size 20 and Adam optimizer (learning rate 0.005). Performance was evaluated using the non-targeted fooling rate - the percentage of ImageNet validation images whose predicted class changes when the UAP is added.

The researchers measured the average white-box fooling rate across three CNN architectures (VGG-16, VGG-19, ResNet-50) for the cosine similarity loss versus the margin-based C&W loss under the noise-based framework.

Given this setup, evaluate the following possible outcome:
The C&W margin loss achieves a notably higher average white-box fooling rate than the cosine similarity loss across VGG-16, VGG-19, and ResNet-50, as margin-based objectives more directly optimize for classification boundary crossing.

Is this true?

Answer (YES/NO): NO